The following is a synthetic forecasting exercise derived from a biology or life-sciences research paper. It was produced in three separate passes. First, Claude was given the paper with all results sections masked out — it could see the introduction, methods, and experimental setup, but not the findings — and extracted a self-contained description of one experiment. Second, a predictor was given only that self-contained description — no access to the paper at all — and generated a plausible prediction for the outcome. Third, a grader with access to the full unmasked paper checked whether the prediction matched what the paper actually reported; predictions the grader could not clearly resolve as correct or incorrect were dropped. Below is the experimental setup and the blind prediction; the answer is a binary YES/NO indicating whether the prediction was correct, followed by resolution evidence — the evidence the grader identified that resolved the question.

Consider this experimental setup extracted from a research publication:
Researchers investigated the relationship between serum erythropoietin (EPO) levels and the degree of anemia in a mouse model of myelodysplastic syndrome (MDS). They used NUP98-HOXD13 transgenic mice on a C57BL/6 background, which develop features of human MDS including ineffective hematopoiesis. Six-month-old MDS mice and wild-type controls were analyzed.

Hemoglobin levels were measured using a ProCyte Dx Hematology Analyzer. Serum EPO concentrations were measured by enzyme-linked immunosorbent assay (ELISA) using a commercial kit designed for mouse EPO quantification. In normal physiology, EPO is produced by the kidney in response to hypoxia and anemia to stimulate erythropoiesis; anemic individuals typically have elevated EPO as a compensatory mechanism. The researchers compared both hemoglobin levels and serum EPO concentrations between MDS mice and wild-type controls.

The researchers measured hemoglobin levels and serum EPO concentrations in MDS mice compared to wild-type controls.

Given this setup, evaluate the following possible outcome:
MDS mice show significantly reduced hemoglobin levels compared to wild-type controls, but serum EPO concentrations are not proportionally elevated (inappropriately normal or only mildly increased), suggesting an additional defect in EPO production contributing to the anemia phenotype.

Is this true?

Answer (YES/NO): NO